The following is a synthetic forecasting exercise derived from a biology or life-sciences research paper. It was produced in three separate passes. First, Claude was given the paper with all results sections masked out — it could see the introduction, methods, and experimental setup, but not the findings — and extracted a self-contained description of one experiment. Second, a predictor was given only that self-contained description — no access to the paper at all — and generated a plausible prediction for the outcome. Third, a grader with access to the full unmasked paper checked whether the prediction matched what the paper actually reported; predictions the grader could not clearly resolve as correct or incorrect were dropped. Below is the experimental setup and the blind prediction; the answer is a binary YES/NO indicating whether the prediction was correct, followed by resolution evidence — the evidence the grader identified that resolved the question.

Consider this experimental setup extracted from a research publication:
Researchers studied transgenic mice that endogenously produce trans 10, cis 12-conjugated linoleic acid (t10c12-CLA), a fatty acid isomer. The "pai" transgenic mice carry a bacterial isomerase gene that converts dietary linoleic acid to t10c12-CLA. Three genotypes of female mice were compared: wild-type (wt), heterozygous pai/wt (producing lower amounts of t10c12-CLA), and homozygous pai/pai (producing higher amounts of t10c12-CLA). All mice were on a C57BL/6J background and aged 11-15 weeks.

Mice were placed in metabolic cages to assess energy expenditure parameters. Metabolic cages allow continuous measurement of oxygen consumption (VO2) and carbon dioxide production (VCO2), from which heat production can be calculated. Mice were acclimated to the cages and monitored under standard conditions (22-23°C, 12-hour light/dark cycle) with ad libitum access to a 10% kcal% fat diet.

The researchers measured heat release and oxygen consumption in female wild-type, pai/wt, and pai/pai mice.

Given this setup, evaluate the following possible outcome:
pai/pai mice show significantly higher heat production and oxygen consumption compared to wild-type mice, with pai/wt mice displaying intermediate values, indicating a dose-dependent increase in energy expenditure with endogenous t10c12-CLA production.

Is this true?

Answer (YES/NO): NO